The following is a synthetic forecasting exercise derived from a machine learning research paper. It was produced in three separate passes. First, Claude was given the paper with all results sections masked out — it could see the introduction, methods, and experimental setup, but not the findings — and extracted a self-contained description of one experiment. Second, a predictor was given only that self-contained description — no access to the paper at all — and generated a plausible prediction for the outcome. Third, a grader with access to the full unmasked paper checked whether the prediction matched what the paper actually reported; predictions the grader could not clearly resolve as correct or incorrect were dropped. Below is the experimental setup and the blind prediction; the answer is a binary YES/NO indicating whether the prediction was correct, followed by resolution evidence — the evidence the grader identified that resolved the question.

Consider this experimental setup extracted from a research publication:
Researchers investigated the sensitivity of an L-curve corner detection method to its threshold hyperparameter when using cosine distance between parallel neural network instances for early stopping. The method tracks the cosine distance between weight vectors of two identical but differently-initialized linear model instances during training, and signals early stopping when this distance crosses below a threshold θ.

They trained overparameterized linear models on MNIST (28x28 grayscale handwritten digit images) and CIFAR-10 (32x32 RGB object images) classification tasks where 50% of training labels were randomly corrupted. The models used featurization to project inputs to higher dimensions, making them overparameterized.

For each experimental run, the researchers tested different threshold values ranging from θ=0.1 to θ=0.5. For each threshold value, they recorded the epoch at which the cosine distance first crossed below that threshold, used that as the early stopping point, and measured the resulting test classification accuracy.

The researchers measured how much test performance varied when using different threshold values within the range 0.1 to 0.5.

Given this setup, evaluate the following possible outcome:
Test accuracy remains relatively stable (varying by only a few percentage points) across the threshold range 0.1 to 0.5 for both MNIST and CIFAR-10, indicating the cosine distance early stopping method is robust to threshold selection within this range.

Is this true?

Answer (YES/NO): YES